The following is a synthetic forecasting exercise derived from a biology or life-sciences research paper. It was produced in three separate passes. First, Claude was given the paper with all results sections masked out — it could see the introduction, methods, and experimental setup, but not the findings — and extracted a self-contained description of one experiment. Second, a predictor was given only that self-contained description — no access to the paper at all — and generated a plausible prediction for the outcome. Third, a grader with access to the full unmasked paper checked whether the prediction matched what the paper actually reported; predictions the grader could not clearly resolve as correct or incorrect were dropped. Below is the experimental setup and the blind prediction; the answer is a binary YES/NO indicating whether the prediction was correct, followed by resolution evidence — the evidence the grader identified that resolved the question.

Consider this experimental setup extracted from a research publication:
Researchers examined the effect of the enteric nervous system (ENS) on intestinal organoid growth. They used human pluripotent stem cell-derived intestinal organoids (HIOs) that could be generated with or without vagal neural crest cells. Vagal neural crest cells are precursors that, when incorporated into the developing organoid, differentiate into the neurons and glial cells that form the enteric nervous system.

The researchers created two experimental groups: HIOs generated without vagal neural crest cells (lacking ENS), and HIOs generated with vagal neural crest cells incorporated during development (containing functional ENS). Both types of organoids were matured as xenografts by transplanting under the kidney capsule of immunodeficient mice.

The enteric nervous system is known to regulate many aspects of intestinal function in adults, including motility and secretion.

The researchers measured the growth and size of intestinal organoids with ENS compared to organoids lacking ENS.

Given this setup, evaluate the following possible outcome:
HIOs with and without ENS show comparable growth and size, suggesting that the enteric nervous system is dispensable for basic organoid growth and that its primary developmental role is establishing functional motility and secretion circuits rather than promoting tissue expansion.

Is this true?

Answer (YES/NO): NO